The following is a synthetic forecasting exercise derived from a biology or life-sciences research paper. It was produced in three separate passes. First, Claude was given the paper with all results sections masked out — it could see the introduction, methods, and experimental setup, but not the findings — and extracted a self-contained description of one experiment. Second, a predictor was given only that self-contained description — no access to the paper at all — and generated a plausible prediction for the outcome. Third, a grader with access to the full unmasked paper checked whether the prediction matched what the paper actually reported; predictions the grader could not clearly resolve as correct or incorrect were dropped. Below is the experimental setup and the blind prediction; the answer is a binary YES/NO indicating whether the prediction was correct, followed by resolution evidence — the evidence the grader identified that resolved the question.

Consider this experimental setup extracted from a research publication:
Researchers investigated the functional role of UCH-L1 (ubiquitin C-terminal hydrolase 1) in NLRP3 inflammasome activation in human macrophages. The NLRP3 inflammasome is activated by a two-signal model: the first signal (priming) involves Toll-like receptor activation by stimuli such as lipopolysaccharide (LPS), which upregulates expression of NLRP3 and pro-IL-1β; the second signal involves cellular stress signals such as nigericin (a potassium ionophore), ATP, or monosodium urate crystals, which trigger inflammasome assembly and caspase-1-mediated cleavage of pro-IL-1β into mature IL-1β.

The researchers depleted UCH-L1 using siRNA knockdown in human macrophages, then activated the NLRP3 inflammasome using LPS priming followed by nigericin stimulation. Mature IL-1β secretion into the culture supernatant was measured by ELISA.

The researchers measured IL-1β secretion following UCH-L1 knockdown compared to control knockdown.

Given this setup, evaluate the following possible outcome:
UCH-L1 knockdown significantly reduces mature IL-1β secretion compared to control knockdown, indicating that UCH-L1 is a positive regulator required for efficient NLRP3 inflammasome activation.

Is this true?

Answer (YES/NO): YES